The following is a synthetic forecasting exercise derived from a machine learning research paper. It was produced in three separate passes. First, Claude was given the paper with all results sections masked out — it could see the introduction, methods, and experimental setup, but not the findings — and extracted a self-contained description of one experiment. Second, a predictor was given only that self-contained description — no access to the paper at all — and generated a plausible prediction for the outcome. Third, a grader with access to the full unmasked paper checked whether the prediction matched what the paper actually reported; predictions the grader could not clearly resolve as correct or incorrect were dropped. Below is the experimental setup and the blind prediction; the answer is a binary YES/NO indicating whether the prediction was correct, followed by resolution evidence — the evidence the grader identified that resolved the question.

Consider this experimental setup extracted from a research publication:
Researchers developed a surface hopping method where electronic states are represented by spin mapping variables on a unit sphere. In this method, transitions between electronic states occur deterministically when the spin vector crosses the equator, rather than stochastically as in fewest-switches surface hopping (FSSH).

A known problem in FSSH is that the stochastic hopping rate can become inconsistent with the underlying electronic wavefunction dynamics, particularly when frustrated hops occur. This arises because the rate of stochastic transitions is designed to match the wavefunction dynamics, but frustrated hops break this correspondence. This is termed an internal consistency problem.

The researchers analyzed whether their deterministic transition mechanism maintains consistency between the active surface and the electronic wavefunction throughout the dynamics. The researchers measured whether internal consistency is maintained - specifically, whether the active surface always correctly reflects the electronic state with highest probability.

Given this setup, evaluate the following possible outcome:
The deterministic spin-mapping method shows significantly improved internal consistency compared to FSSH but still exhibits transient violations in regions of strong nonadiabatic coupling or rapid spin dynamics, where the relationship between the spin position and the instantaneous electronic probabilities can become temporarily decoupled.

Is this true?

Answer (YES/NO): NO